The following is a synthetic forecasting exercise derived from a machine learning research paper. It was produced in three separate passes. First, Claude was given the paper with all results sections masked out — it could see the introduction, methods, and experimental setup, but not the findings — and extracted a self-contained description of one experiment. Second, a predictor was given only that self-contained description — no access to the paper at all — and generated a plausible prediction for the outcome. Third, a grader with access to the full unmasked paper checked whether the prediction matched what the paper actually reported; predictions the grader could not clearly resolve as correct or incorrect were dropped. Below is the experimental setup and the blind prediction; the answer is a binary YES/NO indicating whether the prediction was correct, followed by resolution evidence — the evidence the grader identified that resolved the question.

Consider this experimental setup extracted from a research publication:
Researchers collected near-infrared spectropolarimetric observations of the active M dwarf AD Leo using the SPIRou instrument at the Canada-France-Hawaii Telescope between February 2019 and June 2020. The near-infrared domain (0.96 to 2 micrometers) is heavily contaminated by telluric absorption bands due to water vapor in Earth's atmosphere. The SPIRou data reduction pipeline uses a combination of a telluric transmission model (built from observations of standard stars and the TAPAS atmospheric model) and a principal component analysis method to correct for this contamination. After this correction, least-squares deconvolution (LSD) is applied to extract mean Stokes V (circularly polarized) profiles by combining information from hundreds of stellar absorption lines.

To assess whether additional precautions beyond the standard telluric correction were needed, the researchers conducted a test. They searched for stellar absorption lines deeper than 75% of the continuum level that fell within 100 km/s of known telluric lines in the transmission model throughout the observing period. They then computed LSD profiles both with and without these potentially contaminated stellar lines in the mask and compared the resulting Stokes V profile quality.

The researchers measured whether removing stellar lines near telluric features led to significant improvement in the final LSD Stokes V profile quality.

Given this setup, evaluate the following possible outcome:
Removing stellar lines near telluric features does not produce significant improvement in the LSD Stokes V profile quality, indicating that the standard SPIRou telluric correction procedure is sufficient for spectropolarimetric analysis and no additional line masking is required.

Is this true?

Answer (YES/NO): YES